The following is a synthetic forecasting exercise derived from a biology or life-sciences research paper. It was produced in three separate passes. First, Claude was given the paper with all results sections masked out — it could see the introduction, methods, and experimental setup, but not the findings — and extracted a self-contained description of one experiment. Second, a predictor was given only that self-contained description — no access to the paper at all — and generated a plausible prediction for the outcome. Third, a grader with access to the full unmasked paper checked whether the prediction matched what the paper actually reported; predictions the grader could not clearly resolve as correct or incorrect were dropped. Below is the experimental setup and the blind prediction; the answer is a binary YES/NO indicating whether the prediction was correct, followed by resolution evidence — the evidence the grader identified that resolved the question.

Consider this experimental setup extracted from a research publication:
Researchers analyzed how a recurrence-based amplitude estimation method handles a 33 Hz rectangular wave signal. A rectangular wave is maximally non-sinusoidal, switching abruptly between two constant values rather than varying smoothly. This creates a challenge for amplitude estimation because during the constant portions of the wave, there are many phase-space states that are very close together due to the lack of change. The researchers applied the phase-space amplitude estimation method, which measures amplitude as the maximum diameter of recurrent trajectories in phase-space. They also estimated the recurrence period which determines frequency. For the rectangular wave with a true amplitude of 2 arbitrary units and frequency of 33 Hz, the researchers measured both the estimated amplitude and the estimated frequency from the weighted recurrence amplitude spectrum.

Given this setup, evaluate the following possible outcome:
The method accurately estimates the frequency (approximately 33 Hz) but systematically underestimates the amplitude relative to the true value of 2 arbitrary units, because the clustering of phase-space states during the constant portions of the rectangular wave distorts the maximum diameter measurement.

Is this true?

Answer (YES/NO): NO